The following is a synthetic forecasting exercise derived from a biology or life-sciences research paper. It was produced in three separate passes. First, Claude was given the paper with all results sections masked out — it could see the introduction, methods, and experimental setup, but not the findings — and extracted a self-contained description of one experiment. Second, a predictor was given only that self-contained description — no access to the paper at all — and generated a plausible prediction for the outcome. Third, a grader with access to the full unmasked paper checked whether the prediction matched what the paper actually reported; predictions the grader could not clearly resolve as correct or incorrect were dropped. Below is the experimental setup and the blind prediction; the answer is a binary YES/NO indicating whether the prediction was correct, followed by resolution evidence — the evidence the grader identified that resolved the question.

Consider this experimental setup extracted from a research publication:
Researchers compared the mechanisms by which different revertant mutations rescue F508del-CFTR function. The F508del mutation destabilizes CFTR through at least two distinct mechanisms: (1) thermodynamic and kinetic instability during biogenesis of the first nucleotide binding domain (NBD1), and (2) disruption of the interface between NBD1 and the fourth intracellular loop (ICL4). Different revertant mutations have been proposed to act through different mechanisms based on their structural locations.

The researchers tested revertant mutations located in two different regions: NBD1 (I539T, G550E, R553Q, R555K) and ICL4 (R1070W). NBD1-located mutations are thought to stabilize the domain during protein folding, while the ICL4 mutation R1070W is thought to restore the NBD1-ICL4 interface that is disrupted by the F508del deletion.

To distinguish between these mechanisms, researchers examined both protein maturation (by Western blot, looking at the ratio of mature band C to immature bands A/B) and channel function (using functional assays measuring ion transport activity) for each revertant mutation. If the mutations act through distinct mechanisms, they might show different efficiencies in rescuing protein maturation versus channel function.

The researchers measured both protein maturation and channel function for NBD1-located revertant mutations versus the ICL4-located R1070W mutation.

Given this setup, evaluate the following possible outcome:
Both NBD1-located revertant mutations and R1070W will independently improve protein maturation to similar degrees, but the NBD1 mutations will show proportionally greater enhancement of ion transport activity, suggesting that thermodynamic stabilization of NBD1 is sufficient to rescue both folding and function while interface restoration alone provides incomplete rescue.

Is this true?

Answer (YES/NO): NO